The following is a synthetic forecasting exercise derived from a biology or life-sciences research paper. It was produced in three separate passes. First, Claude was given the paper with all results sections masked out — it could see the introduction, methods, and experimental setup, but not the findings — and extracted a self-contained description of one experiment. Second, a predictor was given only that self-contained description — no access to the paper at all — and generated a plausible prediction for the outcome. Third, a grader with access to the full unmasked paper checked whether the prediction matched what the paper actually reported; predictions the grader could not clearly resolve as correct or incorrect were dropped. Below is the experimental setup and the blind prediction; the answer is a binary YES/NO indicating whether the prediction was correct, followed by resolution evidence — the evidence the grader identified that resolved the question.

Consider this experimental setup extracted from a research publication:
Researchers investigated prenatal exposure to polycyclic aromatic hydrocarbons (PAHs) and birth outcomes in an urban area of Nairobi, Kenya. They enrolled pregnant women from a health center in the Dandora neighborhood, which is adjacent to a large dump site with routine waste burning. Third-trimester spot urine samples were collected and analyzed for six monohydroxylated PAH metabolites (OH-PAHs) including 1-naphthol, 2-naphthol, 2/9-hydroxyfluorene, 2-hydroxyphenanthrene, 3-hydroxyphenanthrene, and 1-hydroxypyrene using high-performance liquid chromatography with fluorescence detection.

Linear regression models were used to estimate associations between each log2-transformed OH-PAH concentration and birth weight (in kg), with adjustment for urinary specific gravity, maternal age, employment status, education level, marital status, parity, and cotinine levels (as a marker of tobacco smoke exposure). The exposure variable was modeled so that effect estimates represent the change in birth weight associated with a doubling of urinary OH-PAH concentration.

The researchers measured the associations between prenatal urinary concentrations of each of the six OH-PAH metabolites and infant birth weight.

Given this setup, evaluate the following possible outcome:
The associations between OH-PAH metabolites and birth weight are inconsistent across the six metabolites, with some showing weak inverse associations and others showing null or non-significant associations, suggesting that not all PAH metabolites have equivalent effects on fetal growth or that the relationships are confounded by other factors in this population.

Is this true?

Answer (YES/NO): NO